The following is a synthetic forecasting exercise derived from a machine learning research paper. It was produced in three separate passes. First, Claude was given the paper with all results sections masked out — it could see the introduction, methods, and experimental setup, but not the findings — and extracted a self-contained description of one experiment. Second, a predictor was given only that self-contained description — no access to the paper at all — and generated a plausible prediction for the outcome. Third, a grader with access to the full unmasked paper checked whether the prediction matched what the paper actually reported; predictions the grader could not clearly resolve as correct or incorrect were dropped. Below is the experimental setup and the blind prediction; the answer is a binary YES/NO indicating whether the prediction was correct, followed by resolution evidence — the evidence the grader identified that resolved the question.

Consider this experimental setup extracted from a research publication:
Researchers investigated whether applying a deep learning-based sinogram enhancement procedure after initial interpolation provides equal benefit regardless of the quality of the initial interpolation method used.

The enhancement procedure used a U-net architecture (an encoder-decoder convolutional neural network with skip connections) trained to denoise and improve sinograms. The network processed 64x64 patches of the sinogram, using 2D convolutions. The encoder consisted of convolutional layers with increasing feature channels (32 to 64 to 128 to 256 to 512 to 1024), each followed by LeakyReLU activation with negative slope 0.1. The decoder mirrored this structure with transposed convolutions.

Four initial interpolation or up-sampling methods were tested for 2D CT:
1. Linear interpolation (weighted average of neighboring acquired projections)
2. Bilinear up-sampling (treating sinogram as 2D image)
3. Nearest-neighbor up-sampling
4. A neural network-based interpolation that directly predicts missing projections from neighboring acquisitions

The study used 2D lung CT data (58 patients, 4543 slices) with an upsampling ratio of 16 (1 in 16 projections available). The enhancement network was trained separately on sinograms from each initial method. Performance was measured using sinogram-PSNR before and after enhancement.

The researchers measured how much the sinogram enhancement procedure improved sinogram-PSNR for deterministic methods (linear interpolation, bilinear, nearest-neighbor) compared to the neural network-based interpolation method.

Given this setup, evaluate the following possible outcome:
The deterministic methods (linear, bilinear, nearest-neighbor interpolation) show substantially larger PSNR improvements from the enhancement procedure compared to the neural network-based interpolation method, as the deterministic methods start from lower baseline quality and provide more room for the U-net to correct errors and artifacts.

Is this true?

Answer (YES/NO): YES